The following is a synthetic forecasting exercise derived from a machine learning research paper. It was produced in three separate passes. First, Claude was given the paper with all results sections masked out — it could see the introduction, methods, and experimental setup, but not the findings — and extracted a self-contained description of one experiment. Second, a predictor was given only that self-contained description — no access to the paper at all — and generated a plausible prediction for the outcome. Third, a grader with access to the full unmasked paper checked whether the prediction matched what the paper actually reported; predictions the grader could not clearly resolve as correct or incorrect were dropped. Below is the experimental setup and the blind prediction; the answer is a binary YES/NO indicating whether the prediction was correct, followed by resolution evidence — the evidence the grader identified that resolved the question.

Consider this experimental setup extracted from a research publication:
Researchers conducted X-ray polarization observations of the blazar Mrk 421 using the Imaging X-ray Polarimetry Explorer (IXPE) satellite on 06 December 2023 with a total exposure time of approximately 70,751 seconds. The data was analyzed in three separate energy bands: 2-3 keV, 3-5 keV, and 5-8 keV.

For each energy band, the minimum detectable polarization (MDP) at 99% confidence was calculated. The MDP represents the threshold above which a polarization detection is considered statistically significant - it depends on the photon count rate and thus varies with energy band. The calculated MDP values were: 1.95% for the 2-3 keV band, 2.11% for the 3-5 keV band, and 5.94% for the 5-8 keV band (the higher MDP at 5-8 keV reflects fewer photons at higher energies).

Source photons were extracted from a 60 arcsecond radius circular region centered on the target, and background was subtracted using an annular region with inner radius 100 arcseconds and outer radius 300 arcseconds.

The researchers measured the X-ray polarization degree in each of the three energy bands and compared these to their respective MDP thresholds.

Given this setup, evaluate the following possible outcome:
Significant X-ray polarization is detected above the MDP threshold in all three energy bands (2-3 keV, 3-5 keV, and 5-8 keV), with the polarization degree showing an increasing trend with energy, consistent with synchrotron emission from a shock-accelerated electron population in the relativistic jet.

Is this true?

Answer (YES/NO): NO